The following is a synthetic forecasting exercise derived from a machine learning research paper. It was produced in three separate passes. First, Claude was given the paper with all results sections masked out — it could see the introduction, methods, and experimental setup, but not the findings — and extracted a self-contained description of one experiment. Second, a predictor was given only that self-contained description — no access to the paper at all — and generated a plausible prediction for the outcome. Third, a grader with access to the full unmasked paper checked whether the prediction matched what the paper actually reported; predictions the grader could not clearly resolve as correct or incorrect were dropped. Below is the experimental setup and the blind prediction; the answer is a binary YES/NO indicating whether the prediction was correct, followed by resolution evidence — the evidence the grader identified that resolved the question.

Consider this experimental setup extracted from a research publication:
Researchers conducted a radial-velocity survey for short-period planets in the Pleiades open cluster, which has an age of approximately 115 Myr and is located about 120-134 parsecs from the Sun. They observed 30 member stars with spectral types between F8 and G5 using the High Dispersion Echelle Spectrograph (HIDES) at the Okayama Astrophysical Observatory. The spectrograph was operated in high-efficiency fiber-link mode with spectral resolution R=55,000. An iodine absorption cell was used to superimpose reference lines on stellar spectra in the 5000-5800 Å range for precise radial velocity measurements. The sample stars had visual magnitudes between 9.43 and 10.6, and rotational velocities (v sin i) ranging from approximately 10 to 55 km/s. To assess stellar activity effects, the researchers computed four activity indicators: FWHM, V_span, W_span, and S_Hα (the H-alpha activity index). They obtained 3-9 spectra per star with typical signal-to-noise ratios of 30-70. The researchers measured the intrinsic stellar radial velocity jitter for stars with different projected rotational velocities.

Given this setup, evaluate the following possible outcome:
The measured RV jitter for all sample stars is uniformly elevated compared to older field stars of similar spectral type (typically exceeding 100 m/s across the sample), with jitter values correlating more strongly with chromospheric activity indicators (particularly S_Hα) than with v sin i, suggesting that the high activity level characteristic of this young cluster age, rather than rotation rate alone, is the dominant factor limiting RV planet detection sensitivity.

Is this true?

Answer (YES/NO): NO